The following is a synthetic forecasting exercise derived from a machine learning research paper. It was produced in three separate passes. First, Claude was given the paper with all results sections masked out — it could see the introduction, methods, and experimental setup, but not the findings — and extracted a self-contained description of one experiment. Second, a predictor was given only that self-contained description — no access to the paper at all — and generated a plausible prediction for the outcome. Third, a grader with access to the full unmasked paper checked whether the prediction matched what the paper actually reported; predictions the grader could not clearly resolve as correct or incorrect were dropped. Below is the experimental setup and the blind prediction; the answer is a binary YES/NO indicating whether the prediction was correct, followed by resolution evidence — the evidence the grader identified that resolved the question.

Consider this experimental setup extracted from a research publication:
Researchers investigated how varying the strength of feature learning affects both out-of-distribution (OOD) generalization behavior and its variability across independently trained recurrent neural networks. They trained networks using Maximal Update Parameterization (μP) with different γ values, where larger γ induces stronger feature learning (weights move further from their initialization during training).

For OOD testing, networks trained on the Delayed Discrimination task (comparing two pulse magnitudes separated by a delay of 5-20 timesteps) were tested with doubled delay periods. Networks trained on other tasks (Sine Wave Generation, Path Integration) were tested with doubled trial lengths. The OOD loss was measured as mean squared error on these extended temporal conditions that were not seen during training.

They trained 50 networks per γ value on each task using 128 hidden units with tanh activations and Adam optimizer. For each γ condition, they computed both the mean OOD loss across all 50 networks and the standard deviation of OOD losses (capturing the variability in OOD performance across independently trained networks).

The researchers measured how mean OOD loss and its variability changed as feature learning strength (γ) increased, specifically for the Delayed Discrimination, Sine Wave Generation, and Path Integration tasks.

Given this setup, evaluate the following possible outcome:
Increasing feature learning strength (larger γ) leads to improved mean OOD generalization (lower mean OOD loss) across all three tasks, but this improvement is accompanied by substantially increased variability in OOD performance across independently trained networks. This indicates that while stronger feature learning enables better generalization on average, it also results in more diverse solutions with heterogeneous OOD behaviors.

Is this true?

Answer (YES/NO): NO